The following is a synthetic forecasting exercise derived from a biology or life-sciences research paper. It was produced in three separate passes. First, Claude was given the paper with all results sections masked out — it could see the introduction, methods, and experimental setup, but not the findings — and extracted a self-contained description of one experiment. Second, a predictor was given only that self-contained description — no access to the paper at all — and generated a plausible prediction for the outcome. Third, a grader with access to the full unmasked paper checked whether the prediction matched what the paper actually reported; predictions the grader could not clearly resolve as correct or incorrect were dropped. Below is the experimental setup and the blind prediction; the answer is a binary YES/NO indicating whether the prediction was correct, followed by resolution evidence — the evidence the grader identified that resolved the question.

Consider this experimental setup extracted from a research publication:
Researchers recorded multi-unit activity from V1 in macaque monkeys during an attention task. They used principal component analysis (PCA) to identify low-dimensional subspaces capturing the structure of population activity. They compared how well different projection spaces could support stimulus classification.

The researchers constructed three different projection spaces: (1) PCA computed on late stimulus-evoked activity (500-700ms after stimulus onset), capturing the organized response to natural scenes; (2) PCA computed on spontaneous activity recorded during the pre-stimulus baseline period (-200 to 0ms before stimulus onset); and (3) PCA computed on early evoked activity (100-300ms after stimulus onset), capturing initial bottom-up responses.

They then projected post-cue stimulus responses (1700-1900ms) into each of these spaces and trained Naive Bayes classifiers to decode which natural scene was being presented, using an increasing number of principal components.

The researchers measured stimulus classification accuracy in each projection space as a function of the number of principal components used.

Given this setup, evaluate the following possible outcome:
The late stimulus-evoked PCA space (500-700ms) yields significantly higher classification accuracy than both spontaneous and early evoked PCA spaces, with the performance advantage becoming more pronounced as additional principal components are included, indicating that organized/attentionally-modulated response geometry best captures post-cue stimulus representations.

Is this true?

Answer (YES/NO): NO